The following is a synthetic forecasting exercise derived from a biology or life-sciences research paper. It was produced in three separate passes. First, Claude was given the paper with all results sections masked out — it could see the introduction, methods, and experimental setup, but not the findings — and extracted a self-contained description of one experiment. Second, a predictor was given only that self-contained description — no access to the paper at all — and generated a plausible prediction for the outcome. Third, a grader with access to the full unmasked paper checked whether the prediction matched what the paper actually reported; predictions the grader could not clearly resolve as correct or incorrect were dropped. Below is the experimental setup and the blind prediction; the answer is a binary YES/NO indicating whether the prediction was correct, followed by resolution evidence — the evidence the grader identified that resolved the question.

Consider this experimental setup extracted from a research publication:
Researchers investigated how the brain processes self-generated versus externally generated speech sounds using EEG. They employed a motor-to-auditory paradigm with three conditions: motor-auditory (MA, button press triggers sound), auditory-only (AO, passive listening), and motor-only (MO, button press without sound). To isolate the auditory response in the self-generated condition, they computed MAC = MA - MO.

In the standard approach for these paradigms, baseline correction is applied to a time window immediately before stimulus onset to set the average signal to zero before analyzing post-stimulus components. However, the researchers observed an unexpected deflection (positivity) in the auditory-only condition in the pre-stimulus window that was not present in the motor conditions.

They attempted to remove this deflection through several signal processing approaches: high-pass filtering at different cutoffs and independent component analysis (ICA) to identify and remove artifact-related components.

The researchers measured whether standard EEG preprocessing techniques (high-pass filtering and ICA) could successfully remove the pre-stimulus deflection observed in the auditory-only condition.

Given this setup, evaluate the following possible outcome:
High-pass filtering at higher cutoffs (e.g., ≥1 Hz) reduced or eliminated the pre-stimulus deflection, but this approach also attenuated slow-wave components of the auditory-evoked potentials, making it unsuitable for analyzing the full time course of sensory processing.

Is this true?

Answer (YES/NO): NO